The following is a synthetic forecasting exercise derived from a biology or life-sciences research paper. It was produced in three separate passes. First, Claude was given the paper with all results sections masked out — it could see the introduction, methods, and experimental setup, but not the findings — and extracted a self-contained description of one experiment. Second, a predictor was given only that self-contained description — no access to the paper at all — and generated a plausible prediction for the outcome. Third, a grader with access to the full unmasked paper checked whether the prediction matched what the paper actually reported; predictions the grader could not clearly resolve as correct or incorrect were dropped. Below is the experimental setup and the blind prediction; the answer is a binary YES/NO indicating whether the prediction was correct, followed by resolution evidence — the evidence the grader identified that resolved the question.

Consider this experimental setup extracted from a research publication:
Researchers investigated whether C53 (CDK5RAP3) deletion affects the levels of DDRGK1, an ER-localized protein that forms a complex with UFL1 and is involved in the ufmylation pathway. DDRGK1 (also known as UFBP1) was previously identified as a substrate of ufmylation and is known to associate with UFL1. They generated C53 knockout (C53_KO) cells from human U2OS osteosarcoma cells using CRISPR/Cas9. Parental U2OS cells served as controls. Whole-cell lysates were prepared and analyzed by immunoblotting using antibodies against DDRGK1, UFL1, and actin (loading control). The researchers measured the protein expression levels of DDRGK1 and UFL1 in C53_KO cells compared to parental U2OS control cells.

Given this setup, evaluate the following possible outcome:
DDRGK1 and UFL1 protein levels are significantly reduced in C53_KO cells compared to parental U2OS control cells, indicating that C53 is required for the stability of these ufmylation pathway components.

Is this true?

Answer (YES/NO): NO